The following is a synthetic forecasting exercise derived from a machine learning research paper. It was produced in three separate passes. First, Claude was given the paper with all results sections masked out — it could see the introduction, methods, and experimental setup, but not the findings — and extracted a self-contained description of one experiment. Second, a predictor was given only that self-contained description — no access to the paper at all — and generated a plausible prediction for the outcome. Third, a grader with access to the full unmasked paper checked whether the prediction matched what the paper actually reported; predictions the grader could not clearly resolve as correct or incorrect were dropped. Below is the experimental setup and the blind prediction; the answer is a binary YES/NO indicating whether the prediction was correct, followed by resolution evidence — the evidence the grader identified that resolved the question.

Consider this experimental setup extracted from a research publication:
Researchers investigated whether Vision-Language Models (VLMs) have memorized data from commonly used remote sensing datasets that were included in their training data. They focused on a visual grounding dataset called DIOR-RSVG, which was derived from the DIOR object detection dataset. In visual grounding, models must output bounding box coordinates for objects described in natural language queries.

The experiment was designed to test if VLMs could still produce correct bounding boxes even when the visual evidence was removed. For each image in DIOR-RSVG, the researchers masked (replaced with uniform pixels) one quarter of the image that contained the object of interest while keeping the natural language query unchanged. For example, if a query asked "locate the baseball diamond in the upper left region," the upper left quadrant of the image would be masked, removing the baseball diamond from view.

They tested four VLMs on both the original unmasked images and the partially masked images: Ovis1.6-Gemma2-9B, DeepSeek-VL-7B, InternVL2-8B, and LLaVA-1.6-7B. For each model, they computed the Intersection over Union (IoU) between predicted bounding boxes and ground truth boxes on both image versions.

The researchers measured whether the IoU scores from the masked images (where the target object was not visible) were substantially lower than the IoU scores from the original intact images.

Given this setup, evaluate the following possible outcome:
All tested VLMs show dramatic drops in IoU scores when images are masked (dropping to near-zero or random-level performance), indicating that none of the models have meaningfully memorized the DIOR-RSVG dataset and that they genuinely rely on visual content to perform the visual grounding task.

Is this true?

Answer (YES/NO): NO